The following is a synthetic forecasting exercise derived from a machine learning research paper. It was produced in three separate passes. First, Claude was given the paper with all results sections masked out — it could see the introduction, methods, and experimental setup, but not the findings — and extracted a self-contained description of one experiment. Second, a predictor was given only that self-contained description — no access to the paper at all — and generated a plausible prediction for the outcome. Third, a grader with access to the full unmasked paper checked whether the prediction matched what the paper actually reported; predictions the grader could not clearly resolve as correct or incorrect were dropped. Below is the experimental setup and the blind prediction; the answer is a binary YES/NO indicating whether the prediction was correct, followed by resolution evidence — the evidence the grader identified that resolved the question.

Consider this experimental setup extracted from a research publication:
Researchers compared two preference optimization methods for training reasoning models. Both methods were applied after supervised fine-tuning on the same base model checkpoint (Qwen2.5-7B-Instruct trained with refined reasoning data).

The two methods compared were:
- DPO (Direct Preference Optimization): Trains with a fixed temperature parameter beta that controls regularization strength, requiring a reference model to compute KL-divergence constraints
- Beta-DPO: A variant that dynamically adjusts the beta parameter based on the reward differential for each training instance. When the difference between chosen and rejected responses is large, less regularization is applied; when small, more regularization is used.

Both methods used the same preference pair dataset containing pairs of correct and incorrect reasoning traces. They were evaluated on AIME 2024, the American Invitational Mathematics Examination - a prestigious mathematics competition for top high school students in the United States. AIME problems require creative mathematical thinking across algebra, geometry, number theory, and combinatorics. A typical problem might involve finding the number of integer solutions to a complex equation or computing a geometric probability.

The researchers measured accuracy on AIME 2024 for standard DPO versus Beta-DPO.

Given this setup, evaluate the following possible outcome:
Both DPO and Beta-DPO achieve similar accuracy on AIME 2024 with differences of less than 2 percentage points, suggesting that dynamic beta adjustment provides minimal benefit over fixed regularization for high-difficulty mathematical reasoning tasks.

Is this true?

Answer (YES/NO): YES